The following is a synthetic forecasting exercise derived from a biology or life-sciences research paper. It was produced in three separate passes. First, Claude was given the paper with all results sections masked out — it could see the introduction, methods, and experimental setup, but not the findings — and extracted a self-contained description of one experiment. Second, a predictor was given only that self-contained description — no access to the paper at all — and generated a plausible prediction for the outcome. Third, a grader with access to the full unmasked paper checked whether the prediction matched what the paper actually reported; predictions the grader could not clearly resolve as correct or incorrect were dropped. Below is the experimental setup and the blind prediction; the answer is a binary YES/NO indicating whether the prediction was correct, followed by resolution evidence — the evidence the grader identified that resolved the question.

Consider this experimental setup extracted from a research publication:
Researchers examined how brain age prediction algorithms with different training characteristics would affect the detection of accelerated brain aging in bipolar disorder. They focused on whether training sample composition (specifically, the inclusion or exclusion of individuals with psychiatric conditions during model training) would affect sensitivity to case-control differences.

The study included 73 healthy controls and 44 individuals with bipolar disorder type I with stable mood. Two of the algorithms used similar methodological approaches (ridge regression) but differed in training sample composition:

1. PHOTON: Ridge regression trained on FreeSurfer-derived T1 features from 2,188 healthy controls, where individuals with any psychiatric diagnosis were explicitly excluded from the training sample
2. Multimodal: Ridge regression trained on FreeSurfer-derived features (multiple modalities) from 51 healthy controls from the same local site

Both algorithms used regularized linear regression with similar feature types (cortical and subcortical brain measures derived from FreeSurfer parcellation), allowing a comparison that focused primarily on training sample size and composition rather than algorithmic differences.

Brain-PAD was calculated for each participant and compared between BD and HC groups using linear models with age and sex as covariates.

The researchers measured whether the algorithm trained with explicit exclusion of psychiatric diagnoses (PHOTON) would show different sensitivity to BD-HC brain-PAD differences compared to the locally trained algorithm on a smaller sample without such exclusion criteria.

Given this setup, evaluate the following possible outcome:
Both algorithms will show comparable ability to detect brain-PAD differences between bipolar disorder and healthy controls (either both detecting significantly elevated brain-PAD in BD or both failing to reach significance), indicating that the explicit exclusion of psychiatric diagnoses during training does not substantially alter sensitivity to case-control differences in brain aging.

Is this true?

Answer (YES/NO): NO